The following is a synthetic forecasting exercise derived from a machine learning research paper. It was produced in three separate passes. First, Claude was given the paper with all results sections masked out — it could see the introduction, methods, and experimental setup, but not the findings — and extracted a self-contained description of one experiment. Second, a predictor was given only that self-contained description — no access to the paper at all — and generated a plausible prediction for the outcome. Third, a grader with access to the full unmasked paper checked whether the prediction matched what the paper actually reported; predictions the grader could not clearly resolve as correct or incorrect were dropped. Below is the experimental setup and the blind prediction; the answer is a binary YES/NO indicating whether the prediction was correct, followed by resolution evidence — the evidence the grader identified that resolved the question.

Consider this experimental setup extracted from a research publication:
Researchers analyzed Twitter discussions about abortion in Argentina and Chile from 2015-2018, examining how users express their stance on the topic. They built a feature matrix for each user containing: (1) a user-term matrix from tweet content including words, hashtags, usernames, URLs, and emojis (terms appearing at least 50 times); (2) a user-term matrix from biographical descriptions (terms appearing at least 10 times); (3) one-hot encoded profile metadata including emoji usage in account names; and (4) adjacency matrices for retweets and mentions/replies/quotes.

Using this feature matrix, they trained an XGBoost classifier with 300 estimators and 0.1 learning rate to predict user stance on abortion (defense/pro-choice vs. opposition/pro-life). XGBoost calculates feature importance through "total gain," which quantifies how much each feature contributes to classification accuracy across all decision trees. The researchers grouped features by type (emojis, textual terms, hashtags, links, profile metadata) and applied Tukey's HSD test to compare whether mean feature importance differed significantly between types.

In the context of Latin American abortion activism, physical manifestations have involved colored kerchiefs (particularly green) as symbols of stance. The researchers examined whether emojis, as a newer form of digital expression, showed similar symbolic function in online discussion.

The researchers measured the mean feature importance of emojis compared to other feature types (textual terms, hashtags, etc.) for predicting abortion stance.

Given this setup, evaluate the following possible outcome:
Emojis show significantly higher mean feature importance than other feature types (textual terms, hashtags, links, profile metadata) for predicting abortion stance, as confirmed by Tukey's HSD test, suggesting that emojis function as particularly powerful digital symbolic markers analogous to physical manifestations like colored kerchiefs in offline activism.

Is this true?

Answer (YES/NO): YES